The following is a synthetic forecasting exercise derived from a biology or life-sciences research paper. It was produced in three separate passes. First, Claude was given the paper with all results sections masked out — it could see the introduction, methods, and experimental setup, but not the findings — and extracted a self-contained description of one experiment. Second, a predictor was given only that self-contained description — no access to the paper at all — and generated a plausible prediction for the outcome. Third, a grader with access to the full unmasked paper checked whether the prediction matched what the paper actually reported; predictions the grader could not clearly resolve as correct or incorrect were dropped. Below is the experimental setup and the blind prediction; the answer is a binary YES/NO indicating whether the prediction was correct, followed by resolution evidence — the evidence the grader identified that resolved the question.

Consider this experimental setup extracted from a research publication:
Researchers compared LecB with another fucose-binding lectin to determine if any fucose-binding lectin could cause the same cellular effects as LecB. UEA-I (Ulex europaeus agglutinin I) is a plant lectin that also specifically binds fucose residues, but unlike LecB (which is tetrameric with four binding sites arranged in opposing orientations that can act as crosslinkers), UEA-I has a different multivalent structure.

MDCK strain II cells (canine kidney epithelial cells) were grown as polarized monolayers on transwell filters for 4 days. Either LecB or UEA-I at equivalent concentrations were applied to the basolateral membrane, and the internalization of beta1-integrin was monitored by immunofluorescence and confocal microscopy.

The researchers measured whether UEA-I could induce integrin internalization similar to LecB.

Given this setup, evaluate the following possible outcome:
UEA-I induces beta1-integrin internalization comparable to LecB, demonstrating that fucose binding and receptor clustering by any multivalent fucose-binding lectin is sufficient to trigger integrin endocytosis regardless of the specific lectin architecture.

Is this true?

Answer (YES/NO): NO